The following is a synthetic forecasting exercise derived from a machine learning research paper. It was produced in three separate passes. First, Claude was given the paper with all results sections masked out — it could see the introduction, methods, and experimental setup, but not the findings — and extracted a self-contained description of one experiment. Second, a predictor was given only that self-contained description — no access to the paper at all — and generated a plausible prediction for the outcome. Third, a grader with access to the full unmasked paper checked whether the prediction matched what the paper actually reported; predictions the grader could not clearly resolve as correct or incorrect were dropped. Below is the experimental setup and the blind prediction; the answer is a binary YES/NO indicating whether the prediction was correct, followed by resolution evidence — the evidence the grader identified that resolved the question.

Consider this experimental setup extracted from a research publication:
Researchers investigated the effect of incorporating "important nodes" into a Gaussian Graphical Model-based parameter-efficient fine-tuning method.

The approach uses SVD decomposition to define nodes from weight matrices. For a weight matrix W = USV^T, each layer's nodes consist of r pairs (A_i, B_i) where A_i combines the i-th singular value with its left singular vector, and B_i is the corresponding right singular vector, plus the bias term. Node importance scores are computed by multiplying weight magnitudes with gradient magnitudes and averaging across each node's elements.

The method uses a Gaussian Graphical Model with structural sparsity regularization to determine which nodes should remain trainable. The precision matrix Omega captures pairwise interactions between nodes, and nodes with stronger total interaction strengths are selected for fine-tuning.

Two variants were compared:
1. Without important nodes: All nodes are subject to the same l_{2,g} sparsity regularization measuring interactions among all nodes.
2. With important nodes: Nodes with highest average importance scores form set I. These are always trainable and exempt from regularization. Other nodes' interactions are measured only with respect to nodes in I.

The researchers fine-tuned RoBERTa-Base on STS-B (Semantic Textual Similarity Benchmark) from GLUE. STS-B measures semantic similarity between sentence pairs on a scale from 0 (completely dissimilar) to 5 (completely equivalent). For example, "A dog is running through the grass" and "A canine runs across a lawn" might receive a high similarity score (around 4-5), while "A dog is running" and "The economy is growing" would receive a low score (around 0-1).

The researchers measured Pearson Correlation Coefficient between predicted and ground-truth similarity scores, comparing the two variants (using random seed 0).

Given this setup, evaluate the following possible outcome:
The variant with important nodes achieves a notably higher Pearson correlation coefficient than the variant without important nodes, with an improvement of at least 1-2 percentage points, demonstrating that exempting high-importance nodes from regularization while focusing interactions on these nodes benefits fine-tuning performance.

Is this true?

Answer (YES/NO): NO